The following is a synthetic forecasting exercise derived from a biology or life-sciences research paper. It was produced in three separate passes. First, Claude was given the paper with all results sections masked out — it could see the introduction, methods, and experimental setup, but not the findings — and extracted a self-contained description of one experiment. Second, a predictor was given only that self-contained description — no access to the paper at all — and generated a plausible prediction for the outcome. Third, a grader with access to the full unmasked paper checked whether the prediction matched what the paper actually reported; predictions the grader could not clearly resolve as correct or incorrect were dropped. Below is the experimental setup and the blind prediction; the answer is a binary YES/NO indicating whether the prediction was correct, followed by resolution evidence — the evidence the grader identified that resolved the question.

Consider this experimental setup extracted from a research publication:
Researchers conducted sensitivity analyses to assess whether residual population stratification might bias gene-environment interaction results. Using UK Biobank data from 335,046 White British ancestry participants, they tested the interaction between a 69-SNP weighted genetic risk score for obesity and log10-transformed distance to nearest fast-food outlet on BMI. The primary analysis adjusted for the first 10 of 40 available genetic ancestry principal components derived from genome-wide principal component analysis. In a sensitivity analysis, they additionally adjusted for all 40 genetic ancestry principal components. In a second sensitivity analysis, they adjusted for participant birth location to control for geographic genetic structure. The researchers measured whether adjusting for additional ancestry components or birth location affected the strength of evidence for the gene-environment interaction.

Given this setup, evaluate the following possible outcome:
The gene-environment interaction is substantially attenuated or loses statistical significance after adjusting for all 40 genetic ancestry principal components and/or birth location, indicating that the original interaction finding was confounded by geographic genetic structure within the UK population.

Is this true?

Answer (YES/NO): NO